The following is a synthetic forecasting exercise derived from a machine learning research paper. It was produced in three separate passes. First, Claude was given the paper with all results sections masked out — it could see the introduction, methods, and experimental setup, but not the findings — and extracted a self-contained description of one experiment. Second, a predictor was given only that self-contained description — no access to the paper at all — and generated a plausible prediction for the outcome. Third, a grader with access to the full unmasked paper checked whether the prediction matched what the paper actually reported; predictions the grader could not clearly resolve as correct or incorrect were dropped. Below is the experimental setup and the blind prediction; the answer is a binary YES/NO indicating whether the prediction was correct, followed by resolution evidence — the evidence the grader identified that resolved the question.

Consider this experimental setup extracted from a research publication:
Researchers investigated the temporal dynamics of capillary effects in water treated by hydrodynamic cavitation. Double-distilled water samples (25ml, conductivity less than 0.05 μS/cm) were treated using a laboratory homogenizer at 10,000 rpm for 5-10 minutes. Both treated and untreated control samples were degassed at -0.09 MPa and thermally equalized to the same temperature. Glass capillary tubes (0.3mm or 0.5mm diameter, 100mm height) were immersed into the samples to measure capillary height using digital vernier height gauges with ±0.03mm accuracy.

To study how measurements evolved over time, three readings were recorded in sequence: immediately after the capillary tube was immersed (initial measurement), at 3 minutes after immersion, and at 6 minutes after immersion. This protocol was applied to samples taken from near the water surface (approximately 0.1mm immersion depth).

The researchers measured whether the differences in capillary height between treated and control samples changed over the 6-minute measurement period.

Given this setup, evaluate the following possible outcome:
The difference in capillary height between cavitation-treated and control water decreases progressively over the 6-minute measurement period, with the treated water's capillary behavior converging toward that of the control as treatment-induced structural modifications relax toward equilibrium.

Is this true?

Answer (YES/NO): NO